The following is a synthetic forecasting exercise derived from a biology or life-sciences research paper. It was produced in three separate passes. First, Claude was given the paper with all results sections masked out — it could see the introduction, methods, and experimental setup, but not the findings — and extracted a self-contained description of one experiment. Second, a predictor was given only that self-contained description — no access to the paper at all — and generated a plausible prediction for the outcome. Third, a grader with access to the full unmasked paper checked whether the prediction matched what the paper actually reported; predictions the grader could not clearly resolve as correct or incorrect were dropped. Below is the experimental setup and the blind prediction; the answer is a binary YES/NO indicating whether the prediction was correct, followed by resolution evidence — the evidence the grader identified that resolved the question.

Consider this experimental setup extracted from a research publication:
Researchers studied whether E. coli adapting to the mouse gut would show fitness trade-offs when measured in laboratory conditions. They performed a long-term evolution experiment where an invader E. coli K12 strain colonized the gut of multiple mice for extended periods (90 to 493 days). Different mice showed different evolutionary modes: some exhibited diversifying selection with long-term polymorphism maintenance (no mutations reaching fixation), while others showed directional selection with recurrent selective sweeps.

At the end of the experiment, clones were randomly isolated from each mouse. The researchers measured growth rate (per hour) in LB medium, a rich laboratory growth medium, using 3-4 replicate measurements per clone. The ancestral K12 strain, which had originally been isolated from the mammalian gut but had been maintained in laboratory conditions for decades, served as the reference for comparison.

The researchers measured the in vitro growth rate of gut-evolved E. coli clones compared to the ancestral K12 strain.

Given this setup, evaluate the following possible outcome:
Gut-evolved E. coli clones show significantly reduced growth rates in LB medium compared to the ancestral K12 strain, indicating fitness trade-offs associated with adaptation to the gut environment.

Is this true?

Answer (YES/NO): YES